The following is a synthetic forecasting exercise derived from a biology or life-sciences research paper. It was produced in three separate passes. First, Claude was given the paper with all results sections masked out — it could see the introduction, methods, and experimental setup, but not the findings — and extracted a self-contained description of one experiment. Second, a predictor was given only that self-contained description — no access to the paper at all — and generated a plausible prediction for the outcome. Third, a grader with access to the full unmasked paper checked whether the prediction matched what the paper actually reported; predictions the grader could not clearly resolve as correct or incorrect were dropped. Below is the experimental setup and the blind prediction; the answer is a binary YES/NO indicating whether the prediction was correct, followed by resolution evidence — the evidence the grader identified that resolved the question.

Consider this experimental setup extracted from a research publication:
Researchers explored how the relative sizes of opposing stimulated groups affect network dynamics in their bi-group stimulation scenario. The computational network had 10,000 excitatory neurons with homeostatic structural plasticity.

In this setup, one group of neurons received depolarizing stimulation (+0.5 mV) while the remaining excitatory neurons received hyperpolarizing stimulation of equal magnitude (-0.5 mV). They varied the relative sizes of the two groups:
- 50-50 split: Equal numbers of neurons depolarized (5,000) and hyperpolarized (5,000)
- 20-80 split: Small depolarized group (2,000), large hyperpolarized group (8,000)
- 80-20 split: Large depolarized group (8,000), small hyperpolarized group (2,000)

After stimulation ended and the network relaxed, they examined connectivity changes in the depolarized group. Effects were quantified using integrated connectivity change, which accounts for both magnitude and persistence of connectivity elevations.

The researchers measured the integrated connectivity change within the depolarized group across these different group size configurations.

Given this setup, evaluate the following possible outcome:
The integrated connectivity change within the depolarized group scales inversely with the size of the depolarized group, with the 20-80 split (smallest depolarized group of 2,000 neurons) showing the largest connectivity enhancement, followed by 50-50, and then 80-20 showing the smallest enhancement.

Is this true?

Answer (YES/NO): YES